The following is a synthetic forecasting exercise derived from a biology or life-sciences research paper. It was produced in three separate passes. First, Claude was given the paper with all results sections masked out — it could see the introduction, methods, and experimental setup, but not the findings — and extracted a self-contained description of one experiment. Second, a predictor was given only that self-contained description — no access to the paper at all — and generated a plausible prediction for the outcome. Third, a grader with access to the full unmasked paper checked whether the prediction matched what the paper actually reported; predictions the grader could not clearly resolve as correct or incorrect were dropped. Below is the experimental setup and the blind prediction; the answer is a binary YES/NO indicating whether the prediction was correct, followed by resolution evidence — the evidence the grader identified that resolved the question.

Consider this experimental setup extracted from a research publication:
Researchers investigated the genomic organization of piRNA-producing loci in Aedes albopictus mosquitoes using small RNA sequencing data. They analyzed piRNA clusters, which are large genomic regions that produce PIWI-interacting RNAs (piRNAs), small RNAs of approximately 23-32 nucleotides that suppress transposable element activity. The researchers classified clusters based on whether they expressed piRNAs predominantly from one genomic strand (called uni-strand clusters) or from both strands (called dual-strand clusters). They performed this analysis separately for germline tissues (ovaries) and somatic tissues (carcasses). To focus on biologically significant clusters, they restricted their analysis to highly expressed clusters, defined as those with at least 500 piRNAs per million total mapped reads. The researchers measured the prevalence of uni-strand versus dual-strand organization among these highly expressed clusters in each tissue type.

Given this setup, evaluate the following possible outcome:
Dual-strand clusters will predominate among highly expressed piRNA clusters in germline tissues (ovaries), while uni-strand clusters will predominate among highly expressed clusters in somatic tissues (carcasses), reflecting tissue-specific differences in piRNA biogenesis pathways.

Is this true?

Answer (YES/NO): NO